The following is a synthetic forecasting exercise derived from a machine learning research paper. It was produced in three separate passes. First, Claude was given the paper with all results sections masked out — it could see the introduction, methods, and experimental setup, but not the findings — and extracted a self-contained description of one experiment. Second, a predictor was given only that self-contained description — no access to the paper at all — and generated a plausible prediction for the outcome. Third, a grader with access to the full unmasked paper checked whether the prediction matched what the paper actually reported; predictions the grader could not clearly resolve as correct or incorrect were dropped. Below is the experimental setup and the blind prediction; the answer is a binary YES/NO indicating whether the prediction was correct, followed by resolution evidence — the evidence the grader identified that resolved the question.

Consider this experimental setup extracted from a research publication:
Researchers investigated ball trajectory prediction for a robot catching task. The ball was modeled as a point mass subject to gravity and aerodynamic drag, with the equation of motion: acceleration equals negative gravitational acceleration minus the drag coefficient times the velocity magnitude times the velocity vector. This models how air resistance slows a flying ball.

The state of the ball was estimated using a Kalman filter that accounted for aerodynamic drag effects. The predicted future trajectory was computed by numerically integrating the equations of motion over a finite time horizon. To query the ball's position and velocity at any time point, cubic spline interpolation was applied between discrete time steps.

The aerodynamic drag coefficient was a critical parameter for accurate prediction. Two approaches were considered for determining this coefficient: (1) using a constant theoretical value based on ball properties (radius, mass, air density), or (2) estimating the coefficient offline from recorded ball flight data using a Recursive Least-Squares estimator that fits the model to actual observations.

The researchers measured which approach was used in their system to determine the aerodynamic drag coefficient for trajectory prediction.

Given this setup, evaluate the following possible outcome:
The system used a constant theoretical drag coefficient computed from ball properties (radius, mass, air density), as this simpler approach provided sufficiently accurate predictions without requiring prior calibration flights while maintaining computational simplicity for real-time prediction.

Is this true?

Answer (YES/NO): NO